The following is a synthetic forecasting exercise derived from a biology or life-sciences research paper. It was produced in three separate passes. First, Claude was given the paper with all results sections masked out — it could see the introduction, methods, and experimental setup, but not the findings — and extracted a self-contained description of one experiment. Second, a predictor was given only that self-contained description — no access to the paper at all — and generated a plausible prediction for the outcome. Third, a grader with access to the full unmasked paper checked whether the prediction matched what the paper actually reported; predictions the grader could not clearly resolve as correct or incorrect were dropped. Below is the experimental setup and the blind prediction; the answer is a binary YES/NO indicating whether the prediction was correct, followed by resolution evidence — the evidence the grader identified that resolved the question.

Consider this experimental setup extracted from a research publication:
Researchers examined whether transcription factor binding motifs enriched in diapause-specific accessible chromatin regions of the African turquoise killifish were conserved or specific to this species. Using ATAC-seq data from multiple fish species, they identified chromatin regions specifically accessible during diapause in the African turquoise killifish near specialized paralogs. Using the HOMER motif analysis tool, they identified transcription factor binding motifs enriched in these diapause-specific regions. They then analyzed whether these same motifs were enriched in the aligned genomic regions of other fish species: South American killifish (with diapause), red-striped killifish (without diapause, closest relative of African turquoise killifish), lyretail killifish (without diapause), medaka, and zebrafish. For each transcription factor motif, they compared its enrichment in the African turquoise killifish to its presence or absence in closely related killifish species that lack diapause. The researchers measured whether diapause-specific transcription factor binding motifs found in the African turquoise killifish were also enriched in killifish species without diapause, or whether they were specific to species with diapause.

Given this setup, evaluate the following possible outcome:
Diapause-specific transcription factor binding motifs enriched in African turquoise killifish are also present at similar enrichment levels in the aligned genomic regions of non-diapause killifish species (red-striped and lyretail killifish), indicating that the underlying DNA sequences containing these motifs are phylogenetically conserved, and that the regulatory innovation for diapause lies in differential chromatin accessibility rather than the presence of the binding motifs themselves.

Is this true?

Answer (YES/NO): NO